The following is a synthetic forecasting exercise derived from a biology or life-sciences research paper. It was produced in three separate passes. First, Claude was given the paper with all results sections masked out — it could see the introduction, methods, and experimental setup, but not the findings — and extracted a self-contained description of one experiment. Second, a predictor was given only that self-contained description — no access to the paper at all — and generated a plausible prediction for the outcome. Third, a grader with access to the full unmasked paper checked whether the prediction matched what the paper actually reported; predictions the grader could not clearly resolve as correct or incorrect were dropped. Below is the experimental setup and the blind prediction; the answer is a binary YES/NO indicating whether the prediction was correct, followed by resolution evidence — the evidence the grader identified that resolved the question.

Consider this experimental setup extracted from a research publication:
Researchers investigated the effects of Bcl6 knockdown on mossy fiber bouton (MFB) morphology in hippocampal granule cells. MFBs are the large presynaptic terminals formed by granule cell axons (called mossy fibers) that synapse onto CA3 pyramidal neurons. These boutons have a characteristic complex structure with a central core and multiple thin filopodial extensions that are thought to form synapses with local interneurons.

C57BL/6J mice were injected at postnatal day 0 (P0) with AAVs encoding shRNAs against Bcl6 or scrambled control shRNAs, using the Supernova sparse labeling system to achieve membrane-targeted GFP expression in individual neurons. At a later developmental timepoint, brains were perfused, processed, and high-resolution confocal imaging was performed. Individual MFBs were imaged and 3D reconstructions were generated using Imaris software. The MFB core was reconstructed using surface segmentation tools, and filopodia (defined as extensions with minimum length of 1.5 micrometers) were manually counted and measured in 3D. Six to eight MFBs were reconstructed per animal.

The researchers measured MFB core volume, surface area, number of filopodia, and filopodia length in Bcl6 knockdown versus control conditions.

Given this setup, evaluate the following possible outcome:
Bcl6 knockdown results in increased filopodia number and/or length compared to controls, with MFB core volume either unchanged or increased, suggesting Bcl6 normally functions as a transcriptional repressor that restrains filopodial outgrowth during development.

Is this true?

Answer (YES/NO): YES